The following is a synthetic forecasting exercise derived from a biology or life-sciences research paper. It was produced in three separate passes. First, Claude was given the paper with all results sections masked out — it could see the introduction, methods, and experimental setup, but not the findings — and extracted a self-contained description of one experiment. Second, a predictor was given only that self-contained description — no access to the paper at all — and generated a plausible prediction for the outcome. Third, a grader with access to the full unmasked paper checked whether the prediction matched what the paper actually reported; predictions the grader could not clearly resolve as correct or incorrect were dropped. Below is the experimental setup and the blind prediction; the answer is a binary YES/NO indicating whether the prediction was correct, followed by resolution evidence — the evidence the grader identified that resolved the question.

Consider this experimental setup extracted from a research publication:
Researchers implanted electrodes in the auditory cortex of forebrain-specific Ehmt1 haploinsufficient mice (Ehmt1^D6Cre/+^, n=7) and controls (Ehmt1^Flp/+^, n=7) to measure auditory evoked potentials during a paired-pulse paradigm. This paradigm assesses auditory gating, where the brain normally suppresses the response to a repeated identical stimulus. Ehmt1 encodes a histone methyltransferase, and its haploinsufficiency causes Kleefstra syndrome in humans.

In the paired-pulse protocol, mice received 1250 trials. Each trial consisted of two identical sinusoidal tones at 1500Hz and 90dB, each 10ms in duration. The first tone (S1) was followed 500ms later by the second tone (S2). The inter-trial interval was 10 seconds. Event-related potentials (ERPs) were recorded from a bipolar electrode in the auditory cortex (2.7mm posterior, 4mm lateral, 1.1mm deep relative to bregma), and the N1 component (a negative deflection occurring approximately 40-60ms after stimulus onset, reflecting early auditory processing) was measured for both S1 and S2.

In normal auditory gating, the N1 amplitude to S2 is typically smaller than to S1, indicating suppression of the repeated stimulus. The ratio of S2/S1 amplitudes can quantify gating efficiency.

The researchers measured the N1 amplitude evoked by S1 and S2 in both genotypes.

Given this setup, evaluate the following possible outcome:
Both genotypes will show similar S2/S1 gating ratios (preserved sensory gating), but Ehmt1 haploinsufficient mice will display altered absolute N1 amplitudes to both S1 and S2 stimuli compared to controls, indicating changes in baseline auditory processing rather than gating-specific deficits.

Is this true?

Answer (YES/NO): NO